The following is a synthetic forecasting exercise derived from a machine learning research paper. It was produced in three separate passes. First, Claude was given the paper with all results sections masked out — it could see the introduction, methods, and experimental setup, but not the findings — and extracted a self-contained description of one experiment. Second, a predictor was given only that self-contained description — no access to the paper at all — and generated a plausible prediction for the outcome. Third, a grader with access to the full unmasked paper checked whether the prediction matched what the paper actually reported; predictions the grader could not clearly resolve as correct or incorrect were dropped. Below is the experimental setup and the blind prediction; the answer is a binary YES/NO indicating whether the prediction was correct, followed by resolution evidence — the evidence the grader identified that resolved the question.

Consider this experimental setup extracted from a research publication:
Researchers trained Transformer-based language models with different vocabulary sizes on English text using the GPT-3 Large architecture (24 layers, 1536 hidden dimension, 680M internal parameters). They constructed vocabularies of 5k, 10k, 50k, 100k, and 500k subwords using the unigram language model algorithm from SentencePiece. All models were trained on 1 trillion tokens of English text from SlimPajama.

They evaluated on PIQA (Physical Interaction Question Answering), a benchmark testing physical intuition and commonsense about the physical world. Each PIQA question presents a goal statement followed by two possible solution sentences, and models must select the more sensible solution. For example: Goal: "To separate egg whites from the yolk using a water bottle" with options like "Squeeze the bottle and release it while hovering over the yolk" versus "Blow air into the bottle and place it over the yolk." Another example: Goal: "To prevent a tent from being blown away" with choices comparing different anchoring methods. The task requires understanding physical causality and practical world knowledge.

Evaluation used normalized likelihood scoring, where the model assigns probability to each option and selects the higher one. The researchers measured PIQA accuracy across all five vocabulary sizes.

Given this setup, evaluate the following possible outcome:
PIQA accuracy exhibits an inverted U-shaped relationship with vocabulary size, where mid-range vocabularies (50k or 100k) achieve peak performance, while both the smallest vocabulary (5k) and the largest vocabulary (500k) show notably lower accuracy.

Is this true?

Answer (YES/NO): NO